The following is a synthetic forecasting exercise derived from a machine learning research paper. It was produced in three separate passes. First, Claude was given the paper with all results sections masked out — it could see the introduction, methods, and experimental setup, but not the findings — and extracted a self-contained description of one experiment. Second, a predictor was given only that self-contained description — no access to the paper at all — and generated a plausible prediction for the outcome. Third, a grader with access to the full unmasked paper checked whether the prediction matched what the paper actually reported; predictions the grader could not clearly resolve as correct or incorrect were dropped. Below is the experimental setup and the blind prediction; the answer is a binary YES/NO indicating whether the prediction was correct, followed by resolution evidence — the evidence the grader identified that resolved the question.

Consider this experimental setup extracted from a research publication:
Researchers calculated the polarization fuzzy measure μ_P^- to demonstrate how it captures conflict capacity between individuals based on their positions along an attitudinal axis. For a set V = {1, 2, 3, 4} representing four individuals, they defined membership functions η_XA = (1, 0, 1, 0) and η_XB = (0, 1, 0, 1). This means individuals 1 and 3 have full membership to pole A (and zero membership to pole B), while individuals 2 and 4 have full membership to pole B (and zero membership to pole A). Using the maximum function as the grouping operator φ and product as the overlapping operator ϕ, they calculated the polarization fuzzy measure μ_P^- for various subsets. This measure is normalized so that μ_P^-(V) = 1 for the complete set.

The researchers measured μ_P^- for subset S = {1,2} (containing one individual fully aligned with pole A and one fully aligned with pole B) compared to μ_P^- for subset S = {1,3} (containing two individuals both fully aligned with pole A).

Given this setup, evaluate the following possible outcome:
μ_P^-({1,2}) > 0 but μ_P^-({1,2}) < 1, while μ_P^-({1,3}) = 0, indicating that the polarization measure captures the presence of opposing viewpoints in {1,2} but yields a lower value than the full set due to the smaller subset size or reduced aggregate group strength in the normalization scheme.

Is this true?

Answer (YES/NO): YES